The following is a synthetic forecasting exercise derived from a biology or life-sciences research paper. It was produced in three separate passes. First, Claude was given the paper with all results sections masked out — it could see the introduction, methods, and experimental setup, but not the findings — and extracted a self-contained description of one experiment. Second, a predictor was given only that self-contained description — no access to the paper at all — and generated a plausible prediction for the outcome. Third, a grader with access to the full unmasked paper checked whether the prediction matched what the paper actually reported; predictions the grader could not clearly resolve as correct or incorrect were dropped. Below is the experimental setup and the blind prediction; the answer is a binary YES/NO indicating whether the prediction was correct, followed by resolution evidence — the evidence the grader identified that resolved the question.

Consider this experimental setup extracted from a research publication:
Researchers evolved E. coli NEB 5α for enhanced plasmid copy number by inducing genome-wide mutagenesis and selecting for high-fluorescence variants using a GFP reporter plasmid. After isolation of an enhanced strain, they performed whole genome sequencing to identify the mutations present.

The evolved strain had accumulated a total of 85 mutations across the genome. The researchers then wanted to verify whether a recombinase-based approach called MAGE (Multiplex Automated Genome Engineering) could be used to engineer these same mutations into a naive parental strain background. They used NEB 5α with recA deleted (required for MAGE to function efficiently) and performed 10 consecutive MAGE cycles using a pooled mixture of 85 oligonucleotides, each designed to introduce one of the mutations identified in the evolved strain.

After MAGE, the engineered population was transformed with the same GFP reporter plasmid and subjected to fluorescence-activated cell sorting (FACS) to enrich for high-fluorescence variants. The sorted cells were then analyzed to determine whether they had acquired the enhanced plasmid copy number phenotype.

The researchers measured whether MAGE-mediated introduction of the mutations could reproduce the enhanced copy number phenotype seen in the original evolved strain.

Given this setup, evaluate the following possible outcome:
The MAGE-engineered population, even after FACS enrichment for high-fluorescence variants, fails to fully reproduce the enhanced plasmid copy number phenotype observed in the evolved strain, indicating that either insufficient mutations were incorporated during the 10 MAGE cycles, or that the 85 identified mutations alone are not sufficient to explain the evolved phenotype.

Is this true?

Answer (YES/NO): YES